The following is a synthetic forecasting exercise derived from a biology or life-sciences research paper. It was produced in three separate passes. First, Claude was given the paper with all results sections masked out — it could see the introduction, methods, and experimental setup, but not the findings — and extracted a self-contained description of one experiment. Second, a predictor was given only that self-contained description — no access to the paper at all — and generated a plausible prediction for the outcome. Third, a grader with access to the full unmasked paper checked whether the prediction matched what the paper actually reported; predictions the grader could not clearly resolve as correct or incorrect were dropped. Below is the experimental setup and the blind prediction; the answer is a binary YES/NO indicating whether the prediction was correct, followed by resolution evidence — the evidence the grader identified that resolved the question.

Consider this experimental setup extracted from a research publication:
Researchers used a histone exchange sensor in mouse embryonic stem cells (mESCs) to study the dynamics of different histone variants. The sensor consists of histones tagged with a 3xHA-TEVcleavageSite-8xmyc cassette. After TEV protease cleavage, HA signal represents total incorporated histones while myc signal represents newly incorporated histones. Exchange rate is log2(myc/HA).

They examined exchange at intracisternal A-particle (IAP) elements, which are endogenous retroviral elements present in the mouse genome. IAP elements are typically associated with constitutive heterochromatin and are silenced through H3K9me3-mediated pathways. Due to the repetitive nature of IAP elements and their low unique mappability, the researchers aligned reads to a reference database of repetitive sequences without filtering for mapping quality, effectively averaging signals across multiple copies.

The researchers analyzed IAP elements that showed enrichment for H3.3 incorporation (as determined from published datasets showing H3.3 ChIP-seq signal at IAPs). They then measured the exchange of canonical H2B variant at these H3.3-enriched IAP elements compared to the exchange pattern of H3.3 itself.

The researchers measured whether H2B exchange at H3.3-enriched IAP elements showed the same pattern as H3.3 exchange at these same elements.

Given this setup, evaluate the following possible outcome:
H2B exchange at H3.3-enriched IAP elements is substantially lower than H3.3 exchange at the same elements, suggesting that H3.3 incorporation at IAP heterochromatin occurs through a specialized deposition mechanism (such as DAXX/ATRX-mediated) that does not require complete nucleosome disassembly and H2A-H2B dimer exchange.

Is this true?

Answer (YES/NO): NO